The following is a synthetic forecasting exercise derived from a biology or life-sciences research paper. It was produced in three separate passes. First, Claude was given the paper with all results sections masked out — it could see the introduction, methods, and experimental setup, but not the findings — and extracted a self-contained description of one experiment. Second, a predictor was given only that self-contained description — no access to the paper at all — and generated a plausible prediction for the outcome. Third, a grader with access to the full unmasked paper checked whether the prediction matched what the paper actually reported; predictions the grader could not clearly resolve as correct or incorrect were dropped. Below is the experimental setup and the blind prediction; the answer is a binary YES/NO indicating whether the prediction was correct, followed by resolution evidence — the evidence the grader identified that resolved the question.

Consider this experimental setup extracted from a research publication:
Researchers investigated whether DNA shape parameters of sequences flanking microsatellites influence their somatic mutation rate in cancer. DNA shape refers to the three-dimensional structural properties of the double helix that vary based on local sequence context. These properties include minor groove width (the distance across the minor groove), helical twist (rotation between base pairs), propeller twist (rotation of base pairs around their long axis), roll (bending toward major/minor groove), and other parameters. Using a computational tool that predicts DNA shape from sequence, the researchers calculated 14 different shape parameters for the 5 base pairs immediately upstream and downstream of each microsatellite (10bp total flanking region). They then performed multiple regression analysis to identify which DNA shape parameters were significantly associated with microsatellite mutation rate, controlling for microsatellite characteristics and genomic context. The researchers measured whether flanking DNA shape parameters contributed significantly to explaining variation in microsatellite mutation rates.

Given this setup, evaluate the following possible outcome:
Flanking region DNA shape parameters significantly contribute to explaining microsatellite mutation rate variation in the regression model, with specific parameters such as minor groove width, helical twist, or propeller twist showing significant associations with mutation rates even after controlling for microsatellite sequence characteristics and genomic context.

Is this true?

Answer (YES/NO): YES